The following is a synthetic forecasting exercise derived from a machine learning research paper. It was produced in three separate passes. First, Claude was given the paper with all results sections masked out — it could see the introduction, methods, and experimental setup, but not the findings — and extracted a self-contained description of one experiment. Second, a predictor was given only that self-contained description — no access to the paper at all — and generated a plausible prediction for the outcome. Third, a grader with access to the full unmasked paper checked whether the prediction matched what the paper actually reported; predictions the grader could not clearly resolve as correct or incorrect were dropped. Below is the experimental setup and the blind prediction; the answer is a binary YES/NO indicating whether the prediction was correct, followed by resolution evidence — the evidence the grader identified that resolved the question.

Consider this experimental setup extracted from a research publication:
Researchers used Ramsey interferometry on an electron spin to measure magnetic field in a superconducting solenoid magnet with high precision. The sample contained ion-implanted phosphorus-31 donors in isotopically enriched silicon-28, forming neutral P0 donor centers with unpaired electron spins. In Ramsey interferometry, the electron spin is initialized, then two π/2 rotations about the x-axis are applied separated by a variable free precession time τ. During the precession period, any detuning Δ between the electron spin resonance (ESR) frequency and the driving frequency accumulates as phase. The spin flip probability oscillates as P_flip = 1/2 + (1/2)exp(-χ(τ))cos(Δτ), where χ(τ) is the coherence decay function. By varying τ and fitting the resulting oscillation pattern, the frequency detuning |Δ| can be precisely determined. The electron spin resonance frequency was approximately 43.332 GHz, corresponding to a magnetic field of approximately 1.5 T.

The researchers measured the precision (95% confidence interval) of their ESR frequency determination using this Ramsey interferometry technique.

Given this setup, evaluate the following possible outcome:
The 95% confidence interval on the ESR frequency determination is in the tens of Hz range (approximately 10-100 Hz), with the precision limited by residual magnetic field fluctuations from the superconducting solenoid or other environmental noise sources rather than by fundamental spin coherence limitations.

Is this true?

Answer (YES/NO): NO